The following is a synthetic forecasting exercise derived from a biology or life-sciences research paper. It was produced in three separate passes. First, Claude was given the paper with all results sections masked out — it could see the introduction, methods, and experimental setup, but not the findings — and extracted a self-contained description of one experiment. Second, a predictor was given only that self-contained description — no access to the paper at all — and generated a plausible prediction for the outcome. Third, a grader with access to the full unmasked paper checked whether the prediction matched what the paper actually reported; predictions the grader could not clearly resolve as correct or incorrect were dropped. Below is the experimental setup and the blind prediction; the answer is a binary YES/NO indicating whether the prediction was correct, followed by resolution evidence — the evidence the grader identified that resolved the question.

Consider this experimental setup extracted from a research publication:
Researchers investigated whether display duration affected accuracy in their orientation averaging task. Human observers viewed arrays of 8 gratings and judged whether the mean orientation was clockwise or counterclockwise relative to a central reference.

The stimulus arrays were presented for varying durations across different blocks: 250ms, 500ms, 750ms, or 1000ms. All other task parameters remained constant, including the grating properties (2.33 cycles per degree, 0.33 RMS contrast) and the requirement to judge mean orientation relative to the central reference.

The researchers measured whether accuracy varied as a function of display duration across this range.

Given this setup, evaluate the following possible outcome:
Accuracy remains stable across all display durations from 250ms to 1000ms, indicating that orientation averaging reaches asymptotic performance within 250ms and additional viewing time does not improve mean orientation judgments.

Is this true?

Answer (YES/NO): YES